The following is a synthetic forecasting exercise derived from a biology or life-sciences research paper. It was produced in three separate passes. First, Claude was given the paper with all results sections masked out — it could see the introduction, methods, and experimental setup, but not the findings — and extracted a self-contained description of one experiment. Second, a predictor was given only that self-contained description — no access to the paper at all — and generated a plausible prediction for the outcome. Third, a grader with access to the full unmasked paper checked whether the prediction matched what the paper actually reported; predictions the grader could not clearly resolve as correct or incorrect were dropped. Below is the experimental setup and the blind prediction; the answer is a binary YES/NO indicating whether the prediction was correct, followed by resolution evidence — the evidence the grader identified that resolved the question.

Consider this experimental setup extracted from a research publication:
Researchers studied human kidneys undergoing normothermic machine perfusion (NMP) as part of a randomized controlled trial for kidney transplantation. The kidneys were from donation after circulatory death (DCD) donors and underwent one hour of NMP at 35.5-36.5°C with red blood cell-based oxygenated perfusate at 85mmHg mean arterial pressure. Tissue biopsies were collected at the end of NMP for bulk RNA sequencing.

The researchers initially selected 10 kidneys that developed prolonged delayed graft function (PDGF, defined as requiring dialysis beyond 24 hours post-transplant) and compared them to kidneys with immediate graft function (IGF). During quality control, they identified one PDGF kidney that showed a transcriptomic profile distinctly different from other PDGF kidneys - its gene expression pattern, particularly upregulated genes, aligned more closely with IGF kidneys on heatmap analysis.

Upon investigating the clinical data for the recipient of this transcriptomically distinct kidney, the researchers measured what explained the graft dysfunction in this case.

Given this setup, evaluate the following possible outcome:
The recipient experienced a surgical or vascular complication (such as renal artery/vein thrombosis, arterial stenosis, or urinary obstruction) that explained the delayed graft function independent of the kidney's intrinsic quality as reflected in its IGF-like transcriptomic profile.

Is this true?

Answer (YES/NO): NO